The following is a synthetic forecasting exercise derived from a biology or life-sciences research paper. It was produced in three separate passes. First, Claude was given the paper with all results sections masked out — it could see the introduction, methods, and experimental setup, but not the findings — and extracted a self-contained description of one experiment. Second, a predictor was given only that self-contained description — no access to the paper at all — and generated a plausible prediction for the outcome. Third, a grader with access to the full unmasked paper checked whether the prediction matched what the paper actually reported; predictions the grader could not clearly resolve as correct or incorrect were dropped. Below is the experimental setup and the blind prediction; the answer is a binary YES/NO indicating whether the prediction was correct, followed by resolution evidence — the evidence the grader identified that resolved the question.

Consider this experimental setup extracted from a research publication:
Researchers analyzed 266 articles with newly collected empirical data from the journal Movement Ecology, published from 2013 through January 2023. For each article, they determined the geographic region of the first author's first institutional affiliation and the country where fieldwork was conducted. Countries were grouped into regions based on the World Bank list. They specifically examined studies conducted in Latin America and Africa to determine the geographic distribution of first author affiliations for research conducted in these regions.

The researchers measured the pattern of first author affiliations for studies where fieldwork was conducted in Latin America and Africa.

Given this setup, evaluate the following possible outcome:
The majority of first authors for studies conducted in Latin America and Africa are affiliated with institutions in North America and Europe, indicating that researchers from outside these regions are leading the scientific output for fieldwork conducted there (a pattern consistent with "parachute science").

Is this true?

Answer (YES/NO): YES